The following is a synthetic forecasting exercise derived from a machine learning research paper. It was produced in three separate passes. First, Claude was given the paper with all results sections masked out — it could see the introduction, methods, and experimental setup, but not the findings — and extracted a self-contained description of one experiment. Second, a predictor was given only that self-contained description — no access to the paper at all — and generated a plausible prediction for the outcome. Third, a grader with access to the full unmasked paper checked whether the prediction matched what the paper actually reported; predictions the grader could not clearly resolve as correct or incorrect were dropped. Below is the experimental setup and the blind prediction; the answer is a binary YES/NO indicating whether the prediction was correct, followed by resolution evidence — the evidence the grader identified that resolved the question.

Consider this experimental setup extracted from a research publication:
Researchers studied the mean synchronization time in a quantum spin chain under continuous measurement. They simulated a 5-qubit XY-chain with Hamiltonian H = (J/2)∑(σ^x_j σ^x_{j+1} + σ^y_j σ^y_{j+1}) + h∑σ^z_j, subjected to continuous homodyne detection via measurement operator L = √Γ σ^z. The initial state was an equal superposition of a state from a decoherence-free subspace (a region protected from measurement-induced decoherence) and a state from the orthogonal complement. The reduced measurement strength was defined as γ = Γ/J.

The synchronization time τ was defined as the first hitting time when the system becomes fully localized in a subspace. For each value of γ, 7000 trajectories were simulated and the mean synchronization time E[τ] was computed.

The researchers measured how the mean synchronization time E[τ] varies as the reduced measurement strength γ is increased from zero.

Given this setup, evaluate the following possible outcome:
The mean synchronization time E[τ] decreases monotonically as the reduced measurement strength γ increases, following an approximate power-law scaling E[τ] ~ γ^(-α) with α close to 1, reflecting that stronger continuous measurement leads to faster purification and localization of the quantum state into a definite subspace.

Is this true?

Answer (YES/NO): NO